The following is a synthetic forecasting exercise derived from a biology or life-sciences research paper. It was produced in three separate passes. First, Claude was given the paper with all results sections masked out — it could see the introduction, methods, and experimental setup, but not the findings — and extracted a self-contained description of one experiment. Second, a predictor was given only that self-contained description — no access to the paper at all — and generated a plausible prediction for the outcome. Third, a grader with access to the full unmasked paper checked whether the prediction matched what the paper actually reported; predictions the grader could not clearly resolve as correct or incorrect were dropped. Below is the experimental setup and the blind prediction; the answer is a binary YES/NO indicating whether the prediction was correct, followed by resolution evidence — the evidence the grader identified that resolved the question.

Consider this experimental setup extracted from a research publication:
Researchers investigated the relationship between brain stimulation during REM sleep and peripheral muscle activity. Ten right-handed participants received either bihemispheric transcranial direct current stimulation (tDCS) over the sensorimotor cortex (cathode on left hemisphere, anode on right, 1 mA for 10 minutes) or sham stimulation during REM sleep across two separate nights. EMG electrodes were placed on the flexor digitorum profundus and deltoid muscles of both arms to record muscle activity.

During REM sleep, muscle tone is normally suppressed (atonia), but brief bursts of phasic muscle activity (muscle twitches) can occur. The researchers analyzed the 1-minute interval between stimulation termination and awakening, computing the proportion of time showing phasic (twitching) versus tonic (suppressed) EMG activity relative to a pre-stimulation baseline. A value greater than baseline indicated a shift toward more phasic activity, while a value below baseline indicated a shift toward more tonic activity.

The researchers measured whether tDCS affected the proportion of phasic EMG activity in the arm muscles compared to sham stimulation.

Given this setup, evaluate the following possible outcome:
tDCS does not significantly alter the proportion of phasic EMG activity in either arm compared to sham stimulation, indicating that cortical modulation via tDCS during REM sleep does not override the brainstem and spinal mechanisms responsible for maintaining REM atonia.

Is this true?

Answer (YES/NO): NO